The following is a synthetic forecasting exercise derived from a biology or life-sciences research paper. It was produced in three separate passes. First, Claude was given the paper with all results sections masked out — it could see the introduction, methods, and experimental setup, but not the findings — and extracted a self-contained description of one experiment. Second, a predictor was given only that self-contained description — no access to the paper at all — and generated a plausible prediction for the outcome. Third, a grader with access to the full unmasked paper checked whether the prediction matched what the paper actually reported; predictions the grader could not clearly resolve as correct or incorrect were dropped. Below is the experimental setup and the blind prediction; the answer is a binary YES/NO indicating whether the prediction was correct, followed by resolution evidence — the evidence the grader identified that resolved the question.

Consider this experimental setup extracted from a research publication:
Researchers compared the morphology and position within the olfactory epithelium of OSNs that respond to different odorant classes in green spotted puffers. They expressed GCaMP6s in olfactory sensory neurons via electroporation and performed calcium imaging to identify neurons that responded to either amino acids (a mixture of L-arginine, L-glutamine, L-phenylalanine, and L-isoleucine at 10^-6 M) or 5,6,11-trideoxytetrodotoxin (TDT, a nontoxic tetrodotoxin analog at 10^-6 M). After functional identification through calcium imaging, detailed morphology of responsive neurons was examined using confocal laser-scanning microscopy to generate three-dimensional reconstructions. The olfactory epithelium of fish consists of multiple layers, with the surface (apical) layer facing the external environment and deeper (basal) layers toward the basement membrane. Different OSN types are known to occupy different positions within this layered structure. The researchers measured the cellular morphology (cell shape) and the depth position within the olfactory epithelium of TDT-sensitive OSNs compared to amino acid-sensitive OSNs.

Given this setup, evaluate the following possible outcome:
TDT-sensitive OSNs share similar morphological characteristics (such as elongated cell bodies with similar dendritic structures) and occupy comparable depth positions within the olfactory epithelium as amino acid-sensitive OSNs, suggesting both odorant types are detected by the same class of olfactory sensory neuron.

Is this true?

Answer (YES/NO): NO